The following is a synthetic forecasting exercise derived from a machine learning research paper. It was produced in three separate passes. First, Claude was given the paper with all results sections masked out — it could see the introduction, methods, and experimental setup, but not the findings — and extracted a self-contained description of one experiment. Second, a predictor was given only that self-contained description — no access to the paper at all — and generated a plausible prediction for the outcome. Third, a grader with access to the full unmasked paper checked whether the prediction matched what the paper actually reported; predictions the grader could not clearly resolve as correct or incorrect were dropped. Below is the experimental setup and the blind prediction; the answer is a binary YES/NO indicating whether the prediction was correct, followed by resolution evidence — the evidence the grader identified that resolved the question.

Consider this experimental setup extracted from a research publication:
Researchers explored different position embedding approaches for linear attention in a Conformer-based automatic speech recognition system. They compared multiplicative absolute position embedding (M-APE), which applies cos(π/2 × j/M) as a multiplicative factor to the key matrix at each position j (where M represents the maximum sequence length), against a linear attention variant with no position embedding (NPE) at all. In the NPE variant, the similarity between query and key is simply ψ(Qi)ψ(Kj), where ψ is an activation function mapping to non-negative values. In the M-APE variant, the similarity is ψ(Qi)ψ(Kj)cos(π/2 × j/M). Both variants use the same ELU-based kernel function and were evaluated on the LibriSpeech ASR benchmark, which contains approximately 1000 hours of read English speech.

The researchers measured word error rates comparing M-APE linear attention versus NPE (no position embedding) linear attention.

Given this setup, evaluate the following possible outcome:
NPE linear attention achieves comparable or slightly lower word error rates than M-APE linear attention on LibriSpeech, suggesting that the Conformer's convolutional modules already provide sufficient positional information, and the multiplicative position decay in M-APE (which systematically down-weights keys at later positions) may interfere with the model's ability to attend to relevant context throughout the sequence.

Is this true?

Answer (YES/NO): NO